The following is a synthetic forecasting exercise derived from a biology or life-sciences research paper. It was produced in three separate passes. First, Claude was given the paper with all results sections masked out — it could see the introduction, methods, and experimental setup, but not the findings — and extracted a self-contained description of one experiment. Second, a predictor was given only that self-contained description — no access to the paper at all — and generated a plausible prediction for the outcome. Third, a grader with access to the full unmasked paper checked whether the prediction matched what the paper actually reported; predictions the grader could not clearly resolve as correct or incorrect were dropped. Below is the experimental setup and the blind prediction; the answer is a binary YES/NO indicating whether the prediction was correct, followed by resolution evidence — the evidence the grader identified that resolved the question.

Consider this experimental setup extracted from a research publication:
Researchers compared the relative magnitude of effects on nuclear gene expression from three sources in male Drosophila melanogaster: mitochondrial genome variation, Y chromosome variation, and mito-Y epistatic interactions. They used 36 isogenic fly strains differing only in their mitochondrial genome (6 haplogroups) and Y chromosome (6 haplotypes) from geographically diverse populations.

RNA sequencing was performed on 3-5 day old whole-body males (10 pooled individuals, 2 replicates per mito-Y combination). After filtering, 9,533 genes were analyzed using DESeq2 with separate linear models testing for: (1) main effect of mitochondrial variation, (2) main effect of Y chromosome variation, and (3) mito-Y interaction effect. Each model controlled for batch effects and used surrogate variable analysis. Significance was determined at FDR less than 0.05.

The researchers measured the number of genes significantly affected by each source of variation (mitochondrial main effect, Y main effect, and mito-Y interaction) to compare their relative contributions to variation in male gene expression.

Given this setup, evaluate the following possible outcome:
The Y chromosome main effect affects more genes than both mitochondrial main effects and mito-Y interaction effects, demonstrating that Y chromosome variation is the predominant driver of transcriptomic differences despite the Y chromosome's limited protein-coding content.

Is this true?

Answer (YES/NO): NO